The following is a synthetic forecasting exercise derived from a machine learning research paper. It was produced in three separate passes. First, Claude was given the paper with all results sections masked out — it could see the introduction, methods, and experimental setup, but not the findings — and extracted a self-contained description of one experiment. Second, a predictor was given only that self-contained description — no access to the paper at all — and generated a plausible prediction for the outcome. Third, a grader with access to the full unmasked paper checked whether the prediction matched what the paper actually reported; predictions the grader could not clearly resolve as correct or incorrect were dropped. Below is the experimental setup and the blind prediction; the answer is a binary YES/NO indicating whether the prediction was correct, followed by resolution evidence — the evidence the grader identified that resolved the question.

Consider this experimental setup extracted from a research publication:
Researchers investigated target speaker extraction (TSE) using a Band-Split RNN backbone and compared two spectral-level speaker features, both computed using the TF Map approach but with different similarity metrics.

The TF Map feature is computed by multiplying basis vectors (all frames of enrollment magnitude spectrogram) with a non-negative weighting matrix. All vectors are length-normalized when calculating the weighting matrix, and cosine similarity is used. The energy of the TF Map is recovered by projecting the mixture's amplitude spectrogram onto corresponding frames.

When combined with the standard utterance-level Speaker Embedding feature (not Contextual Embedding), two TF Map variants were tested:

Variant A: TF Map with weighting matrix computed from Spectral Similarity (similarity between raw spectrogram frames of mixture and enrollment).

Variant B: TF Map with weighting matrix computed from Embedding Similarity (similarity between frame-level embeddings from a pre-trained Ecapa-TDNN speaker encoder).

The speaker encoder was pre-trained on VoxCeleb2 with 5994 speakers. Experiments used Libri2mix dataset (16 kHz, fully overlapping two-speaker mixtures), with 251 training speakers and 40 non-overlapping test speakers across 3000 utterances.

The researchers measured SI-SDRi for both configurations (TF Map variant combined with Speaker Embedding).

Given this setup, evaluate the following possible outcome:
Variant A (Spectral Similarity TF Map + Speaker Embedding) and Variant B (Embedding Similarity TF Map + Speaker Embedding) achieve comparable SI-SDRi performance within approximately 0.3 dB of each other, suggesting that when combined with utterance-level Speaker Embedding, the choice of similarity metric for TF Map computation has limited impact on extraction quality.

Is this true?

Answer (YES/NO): YES